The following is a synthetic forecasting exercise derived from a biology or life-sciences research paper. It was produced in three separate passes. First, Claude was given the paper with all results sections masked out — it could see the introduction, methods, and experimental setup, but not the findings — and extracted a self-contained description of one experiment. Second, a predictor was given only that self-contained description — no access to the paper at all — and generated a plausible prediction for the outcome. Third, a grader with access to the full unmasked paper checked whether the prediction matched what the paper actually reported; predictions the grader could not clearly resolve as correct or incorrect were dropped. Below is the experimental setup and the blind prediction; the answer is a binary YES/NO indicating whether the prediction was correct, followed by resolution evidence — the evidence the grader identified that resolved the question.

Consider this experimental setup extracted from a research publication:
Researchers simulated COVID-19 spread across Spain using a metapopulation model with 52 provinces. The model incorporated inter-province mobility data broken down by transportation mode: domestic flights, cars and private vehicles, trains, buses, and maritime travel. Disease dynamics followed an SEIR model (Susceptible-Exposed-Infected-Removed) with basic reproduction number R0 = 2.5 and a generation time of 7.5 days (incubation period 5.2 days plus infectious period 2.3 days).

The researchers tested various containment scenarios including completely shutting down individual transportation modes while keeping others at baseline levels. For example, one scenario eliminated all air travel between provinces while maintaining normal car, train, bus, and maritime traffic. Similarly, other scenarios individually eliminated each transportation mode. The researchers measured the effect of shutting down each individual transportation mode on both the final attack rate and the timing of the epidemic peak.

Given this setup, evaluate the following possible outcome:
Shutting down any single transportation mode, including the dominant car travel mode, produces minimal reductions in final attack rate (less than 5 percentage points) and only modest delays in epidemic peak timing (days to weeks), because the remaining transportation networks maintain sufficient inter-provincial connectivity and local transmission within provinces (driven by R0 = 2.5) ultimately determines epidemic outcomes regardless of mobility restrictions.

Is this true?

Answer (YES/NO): NO